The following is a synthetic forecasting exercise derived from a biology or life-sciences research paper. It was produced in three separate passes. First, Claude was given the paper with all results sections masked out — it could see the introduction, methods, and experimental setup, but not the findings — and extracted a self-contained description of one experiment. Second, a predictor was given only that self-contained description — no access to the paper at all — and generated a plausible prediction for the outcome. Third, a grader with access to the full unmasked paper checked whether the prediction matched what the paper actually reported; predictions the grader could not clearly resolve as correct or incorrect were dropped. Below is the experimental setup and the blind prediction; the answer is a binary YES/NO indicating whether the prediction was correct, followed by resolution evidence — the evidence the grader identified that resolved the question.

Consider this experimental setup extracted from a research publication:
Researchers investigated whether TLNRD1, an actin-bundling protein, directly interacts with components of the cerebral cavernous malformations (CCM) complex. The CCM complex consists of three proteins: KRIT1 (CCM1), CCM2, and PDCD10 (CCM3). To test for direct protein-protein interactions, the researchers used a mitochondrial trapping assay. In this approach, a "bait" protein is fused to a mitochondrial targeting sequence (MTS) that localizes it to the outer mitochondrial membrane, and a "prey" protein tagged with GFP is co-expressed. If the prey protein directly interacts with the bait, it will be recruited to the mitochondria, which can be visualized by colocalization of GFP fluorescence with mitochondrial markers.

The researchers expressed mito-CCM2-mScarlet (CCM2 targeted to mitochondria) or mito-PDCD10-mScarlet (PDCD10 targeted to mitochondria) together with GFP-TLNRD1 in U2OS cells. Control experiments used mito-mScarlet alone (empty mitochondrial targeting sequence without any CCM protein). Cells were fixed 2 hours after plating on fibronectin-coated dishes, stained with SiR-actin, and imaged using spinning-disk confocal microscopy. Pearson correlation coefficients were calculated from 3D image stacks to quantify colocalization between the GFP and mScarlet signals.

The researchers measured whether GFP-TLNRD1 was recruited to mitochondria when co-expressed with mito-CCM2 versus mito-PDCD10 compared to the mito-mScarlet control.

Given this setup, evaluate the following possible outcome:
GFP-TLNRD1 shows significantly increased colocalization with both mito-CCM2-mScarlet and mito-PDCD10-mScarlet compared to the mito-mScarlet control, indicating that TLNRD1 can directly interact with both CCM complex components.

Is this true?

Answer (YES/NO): NO